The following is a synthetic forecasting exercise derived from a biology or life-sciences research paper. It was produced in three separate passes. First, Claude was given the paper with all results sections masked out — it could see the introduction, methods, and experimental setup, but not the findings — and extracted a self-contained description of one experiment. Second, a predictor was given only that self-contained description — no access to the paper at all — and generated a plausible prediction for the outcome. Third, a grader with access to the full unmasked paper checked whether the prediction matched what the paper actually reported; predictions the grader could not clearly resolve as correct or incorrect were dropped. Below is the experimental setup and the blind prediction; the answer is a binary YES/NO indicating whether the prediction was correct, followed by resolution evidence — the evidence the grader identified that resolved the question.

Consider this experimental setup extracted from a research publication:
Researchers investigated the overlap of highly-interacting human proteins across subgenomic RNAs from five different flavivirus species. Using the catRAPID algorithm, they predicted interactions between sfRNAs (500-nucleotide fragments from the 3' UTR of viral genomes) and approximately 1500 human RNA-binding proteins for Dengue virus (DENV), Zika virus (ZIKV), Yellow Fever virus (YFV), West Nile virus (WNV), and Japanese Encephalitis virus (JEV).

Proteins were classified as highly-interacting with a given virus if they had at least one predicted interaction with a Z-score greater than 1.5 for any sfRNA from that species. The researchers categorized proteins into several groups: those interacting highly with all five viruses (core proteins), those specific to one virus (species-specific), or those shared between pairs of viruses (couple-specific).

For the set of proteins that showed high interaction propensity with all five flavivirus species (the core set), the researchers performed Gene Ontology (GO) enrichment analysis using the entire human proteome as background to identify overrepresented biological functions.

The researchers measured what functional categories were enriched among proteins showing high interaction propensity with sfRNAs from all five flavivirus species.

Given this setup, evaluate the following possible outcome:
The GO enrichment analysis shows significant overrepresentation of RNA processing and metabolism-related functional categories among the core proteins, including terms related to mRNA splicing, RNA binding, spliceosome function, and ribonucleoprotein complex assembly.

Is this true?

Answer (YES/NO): YES